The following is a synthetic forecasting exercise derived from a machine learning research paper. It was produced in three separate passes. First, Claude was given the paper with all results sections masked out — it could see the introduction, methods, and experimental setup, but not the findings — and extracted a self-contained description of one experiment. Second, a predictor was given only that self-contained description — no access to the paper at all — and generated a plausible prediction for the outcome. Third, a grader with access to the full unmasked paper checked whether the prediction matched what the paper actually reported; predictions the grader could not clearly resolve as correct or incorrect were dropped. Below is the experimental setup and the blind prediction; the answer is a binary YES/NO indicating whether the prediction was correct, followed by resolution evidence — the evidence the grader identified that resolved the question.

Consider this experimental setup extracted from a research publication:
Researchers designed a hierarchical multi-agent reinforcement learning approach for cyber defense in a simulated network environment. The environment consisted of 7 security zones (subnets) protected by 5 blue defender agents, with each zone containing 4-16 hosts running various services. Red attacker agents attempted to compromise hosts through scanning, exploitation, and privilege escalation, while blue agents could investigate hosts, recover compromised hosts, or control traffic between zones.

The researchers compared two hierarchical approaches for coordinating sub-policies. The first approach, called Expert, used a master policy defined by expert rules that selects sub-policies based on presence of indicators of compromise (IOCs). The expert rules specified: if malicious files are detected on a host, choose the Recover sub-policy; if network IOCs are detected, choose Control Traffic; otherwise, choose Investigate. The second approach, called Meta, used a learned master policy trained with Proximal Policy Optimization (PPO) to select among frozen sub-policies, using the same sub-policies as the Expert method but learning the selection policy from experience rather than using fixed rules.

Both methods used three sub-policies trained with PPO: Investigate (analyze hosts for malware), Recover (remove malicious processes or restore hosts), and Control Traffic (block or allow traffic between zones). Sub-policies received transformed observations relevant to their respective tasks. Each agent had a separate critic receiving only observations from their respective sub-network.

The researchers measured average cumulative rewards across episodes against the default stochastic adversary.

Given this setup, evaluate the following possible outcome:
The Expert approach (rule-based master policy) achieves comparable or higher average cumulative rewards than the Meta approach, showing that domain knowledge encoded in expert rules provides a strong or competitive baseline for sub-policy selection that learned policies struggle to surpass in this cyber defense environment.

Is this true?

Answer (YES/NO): NO